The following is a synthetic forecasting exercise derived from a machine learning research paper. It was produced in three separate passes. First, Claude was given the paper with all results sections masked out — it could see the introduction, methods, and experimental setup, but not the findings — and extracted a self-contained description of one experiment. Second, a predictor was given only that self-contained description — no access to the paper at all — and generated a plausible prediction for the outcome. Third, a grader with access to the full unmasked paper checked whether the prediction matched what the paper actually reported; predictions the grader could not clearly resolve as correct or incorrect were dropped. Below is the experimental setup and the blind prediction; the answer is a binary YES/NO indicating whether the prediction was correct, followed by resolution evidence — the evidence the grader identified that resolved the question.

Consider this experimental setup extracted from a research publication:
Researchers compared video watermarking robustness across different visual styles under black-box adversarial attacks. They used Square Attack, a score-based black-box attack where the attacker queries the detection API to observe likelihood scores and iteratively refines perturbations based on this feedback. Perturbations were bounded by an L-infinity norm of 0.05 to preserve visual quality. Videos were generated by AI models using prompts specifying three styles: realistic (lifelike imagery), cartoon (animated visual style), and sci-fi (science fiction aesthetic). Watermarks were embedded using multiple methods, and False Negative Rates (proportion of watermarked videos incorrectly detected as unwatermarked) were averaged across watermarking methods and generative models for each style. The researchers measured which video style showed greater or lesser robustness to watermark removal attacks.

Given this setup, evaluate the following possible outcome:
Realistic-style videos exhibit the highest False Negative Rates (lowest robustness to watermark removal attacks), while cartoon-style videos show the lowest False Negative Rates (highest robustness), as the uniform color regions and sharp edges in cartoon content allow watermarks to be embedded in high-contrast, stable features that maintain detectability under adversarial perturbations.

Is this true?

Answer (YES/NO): NO